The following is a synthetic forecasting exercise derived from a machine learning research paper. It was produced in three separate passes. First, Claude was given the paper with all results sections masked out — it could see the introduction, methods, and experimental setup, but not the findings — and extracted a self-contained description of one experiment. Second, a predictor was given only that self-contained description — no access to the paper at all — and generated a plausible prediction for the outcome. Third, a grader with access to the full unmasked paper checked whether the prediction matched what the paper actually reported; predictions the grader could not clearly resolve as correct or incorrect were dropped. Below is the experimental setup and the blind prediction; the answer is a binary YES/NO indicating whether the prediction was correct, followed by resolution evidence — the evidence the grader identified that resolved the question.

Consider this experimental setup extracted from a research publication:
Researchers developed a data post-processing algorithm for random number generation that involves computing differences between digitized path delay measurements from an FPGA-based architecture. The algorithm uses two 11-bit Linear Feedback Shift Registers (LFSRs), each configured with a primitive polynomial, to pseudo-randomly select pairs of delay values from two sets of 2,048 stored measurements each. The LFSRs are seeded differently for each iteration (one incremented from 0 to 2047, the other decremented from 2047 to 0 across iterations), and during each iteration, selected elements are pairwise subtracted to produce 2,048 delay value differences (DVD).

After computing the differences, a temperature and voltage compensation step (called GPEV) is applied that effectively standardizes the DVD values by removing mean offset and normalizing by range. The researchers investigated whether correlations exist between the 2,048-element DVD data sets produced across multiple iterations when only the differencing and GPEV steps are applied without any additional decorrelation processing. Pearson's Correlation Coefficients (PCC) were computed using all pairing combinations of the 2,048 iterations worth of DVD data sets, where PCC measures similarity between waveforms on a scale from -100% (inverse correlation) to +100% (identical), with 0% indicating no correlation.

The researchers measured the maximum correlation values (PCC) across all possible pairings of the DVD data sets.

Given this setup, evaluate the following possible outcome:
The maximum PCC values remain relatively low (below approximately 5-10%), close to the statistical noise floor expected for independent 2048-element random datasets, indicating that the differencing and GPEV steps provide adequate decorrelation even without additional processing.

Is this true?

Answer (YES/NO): NO